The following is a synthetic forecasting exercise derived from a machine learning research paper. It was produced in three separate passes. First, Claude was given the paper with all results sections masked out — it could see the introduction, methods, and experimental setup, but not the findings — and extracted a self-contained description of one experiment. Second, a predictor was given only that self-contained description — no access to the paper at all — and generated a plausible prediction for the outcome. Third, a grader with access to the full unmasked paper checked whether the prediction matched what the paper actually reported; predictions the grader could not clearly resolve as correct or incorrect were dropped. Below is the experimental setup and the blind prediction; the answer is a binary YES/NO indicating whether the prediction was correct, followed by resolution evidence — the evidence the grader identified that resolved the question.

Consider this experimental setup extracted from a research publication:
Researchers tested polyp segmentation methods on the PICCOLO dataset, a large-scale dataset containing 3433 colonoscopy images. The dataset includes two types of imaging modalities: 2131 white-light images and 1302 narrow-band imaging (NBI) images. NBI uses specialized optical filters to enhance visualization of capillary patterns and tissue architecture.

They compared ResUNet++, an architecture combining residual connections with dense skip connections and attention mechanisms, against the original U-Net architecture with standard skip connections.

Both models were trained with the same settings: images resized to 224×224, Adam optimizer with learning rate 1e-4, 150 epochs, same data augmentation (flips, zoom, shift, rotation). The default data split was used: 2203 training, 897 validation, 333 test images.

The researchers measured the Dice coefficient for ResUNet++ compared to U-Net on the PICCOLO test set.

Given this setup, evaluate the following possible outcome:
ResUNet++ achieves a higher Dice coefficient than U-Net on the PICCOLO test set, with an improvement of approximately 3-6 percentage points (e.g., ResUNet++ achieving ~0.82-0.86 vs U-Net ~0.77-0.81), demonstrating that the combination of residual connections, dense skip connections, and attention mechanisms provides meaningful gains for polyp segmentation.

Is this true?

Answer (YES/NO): NO